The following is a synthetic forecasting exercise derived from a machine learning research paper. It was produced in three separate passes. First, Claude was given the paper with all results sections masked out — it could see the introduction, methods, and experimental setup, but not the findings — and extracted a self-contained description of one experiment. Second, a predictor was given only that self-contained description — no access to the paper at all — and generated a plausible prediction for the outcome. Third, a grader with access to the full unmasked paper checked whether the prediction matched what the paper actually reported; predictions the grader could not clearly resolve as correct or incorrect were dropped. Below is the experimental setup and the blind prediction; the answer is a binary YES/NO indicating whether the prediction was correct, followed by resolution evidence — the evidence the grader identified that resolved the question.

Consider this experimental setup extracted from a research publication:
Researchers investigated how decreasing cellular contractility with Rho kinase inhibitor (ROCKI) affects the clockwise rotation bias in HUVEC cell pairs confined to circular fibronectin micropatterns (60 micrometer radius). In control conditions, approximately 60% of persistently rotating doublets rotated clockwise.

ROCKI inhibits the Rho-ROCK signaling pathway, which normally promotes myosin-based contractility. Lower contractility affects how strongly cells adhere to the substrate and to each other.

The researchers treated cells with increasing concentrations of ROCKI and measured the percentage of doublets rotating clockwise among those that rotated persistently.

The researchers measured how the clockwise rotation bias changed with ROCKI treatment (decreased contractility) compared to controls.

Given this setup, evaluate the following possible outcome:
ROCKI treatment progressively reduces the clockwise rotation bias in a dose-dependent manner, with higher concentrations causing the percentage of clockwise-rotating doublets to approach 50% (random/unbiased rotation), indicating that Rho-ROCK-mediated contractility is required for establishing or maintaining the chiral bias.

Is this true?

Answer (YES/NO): NO